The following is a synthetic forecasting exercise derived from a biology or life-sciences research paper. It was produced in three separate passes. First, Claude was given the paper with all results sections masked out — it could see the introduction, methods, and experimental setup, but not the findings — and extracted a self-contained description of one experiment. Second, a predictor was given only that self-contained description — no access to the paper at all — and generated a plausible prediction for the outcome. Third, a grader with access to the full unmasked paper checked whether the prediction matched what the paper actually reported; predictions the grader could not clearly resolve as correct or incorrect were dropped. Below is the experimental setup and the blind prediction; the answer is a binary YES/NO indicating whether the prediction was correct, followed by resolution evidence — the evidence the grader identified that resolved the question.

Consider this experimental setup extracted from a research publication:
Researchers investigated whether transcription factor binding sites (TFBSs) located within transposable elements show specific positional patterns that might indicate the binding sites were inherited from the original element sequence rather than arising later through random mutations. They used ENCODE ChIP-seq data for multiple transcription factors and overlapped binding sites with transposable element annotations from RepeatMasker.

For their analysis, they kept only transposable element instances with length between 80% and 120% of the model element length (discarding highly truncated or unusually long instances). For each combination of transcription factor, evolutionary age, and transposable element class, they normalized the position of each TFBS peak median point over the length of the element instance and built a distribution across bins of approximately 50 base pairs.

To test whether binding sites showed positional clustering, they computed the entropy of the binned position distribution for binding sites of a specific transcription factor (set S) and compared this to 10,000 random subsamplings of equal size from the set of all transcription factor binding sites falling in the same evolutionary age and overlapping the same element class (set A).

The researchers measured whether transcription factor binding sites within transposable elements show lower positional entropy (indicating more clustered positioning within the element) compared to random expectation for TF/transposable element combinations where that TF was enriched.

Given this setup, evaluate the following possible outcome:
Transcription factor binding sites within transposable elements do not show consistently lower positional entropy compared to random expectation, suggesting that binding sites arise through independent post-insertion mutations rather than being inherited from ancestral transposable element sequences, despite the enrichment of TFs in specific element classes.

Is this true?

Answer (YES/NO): NO